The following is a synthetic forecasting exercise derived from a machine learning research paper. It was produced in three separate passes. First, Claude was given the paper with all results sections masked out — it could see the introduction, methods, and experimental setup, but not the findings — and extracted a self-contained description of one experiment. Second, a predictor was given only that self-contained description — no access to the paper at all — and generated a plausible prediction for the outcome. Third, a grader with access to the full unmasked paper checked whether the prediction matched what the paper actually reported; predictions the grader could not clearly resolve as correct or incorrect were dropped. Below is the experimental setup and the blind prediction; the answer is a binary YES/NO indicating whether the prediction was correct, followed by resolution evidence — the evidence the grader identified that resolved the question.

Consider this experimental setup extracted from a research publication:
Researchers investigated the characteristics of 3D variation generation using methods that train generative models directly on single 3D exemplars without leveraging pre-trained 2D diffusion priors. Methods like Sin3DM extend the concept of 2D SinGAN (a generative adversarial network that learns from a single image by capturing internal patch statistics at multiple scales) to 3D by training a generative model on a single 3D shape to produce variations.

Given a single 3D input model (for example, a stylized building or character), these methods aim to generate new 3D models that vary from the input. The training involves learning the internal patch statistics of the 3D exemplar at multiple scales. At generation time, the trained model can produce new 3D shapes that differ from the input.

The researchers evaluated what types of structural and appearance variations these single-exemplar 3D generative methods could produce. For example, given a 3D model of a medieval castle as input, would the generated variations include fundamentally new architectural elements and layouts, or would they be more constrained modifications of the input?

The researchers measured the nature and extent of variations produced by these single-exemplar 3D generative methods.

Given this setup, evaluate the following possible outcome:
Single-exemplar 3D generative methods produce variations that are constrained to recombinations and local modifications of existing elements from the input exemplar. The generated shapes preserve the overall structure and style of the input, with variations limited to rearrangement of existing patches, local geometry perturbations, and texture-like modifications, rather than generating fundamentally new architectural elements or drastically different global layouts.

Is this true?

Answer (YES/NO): NO